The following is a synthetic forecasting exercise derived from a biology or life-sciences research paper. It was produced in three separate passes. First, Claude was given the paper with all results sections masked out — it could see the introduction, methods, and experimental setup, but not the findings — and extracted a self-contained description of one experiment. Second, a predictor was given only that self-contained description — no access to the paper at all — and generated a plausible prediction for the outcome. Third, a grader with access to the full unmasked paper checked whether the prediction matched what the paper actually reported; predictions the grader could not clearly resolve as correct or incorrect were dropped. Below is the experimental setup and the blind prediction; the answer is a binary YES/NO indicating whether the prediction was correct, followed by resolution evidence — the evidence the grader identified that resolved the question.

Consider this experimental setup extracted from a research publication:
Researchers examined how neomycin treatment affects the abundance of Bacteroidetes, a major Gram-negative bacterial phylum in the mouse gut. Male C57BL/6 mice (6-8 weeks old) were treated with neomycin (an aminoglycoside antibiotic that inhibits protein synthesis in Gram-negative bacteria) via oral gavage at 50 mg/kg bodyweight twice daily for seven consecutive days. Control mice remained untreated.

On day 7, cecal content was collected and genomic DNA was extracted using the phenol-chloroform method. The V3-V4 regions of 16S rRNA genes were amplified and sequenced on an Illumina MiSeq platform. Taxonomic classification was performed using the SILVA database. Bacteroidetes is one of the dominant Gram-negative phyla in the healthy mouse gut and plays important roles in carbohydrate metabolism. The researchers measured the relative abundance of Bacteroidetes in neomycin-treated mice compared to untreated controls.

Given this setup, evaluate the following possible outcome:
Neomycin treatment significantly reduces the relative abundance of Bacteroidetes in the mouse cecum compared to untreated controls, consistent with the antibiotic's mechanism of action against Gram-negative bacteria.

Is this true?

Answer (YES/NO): NO